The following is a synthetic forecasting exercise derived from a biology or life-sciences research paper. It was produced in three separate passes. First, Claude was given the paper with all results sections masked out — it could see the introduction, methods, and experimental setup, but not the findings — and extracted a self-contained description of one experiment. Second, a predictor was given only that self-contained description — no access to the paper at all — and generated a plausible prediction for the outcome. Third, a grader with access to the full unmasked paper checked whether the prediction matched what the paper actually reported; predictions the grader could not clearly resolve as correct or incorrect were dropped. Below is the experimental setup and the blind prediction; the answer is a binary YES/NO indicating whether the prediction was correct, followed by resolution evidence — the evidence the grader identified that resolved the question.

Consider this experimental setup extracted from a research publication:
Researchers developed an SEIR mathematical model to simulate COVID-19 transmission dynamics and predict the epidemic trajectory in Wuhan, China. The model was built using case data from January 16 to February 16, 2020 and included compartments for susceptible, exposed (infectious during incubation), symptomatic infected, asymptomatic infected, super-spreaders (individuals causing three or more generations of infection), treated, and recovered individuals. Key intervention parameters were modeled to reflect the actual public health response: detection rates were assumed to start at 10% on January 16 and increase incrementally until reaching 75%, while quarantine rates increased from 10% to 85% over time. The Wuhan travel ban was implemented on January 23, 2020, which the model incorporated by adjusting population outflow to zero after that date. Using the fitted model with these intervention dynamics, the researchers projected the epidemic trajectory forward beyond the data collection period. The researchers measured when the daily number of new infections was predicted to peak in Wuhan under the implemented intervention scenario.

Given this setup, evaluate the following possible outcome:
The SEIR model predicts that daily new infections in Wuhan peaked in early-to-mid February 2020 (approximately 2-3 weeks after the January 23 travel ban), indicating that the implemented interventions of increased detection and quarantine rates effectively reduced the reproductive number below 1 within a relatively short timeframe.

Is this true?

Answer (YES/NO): NO